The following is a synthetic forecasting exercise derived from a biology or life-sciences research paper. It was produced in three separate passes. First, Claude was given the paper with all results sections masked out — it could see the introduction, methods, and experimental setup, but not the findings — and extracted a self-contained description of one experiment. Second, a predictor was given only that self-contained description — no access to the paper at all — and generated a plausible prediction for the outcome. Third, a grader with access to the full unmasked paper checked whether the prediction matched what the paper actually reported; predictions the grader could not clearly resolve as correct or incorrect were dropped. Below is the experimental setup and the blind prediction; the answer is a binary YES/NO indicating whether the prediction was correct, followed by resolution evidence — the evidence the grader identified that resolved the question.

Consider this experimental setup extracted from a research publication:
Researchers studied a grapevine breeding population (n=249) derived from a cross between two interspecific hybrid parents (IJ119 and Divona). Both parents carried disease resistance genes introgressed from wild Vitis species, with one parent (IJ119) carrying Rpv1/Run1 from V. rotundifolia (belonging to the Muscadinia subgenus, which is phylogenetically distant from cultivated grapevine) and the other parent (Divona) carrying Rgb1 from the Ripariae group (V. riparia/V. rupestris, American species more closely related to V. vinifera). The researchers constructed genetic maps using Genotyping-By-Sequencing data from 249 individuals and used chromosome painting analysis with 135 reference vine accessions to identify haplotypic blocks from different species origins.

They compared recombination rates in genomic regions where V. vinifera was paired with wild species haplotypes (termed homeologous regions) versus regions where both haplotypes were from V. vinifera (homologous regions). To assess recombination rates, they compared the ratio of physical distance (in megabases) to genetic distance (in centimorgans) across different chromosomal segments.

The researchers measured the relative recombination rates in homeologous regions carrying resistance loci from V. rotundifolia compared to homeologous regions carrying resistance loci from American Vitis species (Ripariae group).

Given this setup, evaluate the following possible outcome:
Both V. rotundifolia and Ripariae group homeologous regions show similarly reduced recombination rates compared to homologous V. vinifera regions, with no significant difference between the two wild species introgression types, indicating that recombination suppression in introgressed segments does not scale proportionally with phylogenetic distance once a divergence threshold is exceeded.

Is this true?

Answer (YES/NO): NO